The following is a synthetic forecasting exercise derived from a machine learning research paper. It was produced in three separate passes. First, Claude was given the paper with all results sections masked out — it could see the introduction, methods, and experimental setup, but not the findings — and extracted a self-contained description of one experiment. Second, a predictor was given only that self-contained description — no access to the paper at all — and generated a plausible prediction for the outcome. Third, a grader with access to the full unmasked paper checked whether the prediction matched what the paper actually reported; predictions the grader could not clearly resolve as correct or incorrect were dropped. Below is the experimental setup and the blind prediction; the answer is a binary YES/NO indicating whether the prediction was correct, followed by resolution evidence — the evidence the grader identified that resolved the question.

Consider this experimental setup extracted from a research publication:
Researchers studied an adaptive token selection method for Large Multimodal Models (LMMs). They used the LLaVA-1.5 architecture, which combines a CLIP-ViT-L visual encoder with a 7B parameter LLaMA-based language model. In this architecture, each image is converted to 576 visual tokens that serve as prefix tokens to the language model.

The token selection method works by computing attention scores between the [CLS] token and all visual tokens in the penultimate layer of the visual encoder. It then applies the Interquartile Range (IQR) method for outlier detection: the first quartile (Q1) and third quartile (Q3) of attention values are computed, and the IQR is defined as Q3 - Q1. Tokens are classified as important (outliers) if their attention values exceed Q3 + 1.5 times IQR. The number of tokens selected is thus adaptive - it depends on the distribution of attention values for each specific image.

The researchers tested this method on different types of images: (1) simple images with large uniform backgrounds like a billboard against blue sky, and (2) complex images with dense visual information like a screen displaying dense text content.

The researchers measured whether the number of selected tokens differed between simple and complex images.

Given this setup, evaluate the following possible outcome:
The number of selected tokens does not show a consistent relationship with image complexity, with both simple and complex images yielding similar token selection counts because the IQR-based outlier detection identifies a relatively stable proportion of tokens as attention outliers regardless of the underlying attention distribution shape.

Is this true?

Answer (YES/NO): NO